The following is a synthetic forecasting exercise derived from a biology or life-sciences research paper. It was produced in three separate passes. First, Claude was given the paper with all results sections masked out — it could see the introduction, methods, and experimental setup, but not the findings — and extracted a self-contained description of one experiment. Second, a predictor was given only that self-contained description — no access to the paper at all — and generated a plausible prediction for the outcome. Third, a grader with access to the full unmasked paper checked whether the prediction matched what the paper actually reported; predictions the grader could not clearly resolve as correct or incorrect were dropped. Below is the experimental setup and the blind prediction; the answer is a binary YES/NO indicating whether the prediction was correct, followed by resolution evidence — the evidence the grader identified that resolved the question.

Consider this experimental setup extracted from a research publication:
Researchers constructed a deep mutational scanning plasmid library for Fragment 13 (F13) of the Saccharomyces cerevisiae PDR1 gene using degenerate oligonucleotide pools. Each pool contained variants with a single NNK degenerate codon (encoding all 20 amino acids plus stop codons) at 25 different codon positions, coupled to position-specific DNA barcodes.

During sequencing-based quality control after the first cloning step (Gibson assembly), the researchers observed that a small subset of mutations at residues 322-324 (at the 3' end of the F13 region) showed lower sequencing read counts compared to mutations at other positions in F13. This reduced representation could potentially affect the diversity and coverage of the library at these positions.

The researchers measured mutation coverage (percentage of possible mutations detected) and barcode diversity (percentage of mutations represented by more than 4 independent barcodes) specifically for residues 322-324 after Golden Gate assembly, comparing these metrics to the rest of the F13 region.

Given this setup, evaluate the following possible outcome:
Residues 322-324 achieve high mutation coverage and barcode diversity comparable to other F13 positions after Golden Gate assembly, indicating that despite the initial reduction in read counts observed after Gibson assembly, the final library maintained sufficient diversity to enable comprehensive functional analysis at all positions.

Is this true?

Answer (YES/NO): NO